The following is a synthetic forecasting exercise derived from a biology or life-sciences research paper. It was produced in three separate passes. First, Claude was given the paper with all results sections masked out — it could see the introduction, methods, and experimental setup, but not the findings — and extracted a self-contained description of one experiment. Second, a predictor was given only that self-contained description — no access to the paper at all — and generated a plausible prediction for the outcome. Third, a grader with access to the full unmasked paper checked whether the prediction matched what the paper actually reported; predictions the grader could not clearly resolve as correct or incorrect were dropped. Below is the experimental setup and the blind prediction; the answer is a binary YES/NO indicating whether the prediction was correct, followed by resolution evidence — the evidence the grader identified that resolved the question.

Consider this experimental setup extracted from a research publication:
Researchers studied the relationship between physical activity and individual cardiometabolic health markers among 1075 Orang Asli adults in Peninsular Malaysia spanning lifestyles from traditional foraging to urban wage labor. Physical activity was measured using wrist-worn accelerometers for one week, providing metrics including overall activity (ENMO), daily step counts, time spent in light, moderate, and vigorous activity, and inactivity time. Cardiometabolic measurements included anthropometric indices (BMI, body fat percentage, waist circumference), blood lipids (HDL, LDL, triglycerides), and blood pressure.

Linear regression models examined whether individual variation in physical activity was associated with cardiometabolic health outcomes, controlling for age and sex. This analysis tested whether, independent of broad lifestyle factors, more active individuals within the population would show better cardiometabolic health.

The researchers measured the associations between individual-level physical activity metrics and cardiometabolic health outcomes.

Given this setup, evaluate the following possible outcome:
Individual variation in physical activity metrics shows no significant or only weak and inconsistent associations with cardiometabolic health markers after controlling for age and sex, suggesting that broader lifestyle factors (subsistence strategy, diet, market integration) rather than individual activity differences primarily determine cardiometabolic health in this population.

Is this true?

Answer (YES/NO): NO